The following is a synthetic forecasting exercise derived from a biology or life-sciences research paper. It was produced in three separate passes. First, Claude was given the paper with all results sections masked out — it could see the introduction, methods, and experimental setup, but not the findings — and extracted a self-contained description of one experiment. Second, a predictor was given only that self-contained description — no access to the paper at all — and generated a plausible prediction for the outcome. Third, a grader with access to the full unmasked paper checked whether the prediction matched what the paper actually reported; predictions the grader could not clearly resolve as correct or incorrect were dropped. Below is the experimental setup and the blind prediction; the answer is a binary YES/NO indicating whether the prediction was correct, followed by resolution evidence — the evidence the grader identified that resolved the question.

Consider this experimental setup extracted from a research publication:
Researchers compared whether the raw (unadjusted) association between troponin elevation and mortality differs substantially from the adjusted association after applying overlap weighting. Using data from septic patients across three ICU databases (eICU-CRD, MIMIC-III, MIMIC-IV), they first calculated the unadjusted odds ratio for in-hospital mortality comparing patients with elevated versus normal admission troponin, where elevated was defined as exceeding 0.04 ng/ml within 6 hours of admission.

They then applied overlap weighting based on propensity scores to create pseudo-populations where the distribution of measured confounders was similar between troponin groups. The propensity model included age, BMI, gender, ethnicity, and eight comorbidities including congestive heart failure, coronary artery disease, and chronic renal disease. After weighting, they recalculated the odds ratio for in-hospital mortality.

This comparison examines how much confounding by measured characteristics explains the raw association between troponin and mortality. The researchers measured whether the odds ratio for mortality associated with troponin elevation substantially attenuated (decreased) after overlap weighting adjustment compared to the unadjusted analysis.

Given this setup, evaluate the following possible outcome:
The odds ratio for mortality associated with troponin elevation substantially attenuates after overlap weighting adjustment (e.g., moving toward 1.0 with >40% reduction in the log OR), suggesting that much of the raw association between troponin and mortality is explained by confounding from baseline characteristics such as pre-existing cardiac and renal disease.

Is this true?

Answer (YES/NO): NO